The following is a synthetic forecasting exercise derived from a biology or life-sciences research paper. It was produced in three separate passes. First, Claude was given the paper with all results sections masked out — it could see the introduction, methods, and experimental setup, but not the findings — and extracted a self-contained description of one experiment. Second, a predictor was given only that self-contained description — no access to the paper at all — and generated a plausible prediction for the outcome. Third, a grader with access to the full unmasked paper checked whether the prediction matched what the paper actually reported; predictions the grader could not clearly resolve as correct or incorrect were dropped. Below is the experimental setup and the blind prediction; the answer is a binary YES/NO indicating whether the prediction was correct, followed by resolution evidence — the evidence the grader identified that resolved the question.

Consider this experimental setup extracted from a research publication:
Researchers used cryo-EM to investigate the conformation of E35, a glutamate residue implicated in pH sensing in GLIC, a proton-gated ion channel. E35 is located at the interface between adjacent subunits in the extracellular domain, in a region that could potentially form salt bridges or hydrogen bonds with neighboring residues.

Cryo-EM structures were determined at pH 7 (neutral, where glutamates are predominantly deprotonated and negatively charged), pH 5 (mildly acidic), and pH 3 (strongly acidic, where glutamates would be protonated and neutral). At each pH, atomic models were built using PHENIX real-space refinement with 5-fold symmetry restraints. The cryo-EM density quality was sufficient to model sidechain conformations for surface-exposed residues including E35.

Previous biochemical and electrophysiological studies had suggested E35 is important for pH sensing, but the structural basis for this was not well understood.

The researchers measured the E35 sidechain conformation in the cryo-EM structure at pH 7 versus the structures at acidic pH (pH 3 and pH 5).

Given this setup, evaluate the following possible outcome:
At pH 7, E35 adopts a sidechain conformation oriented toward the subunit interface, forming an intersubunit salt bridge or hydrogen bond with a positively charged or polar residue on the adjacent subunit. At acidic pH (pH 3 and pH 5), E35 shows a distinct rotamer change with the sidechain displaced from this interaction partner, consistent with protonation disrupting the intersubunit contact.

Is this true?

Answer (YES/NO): NO